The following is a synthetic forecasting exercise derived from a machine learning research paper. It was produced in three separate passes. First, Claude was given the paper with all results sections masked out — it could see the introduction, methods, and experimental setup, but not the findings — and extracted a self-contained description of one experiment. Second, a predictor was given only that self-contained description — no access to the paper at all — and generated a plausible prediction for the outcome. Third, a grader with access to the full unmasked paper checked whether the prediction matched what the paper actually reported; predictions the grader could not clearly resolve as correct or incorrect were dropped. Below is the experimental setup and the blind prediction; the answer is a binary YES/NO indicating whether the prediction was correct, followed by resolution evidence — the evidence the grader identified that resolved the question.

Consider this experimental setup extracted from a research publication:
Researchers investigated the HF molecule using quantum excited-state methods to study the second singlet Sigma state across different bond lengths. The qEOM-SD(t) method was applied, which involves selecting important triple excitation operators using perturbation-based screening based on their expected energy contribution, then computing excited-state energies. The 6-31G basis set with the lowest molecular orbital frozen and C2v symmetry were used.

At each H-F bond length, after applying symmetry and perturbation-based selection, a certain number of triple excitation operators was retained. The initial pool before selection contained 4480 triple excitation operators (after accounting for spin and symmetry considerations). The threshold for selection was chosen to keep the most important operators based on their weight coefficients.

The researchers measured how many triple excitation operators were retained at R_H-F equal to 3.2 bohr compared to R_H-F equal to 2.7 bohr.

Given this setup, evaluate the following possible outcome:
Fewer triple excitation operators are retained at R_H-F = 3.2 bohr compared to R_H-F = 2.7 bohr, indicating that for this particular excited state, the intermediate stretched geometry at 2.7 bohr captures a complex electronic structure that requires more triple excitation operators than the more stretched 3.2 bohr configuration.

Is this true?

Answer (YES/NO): YES